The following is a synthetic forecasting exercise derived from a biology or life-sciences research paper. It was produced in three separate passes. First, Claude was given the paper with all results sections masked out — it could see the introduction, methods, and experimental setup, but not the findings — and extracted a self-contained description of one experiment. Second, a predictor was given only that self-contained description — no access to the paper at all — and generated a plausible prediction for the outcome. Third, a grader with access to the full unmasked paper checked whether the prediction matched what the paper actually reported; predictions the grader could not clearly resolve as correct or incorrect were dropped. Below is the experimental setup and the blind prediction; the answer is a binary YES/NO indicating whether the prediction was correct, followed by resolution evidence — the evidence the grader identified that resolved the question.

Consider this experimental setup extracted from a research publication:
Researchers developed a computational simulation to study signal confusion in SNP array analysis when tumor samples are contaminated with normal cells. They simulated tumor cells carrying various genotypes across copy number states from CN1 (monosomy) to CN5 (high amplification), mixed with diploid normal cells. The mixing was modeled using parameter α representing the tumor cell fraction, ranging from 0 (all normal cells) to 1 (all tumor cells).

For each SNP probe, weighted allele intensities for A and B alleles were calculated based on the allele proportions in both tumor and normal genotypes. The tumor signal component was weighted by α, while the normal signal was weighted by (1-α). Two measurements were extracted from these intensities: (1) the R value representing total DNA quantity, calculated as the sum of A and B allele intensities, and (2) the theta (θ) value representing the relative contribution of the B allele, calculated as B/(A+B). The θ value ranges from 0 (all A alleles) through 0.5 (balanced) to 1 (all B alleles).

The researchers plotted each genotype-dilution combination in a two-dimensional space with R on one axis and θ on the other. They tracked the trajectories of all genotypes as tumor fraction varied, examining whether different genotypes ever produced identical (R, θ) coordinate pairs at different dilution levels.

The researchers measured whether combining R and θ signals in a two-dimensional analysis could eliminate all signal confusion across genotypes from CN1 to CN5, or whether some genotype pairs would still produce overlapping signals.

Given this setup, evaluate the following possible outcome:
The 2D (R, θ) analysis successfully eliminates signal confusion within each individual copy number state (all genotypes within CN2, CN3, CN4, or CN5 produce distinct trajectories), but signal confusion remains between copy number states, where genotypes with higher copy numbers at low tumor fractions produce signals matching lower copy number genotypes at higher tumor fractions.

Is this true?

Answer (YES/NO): YES